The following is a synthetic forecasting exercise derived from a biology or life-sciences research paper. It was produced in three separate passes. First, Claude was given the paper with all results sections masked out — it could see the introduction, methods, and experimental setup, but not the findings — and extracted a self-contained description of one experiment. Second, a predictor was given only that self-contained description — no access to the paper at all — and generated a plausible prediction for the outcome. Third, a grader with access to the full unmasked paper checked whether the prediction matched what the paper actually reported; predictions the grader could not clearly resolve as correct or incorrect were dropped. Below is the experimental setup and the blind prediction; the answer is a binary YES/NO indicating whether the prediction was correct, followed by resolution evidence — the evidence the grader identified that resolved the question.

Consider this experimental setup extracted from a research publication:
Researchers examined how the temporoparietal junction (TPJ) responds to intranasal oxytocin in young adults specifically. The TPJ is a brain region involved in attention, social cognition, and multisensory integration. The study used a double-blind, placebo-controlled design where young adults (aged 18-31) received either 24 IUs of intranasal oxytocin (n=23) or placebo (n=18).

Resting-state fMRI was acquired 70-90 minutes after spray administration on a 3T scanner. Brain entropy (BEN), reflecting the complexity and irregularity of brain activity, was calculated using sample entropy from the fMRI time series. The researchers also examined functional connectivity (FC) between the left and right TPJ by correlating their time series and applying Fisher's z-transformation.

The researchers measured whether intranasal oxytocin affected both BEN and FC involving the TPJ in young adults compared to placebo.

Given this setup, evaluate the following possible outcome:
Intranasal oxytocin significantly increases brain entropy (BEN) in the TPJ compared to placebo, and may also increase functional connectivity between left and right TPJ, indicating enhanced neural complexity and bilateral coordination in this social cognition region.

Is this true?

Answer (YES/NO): YES